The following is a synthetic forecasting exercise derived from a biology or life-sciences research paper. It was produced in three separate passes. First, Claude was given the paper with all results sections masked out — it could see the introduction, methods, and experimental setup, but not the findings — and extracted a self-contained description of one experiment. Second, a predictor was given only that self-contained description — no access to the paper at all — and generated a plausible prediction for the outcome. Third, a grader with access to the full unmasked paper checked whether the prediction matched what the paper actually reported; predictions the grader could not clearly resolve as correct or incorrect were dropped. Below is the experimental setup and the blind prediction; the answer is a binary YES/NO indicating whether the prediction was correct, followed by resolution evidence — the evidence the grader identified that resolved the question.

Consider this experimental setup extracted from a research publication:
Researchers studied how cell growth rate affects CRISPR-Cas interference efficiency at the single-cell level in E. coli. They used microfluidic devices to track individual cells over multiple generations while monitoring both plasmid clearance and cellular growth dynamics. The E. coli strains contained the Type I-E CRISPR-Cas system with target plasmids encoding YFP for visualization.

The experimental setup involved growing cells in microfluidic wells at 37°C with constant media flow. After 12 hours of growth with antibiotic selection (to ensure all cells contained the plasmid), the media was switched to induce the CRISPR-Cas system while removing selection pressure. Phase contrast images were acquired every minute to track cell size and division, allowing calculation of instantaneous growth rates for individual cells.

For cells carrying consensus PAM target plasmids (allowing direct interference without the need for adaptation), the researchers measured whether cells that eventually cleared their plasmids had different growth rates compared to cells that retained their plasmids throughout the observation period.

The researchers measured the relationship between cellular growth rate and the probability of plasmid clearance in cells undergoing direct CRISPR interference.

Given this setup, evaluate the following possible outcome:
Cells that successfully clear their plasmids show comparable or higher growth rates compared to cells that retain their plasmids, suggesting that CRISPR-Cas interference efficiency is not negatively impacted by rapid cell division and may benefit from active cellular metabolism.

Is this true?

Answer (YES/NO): YES